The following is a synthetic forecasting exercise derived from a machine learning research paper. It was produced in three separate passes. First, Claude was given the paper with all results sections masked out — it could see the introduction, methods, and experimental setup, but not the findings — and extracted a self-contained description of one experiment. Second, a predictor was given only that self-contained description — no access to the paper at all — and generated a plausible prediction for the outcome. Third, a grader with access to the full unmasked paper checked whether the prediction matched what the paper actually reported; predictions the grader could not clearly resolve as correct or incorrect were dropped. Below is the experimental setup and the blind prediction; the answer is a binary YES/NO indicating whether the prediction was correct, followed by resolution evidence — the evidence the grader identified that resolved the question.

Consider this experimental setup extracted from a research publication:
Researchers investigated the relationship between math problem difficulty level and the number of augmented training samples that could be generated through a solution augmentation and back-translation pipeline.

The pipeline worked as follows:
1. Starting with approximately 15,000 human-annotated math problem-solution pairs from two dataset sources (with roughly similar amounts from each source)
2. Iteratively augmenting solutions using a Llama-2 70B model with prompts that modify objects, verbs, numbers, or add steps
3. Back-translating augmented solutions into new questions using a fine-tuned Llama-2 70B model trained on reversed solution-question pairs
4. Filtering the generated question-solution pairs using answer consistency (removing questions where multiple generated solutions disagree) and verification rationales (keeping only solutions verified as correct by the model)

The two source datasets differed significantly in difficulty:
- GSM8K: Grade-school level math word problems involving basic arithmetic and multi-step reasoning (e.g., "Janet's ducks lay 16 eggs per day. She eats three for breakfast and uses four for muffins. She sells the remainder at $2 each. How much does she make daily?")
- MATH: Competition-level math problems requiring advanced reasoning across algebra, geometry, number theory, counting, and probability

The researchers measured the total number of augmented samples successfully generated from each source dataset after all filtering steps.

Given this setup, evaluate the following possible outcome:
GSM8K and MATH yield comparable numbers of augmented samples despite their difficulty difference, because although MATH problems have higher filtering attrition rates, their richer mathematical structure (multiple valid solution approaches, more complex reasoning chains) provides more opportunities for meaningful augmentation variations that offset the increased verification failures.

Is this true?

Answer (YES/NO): NO